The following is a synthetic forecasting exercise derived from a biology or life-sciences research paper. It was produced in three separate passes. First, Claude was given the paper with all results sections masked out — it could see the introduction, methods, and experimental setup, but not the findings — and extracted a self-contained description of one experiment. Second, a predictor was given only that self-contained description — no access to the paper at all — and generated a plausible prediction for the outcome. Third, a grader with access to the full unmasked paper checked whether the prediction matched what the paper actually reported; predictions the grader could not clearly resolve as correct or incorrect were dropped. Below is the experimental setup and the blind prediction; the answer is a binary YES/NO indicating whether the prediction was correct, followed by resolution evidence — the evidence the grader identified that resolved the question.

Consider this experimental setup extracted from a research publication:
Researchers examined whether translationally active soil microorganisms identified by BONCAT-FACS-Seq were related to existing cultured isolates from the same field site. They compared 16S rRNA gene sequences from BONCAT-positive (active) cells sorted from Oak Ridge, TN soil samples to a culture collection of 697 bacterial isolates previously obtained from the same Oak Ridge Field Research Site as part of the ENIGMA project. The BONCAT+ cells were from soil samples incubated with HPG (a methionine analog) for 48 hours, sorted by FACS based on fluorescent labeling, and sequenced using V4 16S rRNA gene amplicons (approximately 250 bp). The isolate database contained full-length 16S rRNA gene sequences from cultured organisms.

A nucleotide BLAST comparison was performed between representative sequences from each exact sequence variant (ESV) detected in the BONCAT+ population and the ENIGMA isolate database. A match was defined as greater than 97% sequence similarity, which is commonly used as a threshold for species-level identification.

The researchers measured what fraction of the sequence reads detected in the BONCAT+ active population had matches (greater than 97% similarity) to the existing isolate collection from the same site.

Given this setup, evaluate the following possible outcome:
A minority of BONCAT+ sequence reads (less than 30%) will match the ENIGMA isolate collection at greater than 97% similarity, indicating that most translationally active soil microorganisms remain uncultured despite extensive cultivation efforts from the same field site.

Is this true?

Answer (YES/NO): NO